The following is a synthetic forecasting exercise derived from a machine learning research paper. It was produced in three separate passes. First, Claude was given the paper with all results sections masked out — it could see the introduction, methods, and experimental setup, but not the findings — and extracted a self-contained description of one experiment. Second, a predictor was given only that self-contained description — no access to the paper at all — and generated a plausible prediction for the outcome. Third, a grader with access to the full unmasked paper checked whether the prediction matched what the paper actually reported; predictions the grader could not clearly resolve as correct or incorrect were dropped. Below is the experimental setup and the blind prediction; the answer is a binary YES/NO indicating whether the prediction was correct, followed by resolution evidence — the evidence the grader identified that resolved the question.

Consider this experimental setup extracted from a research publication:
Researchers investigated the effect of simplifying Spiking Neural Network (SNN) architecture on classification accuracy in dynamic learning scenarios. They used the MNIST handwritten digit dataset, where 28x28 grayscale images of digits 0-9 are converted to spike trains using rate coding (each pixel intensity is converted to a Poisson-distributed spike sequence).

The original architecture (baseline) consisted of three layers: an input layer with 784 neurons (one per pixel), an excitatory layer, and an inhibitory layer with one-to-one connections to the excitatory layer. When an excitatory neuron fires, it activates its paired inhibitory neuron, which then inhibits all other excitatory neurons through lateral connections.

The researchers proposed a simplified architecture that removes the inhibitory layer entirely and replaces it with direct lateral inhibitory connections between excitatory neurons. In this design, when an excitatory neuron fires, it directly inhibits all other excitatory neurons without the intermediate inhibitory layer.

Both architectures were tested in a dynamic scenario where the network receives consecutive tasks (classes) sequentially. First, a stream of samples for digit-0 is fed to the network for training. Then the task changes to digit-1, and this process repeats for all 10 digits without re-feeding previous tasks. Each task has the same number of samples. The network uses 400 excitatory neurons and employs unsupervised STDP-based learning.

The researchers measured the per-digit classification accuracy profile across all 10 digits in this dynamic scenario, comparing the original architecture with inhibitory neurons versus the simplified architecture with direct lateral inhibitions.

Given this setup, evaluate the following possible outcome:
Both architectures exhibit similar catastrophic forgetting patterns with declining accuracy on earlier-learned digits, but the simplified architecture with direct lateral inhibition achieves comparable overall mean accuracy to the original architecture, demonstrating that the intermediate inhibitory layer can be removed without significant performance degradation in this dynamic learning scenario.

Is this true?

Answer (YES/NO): YES